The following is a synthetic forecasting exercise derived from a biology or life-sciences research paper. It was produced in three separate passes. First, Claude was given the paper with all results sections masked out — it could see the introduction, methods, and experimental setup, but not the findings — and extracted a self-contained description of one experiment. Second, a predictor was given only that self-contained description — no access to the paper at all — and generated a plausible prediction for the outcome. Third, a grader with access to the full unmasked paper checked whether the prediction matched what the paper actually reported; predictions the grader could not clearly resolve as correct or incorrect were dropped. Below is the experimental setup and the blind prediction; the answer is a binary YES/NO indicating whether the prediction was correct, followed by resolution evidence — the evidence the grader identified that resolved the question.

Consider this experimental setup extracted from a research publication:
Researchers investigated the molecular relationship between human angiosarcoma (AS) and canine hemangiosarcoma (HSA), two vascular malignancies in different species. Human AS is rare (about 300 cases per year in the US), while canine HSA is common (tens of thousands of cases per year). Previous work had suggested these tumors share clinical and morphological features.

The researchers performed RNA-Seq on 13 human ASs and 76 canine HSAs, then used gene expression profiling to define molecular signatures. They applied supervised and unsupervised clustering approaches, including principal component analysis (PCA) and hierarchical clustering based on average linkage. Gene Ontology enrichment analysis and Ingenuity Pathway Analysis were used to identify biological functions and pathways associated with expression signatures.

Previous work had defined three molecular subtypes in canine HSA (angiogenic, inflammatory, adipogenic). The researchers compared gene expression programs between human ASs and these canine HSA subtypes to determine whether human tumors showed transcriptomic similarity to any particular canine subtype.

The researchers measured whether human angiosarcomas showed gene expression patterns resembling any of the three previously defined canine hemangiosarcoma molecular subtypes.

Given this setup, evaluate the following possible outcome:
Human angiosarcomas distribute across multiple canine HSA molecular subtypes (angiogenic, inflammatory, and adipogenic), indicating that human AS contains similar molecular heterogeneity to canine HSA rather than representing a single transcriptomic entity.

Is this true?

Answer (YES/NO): NO